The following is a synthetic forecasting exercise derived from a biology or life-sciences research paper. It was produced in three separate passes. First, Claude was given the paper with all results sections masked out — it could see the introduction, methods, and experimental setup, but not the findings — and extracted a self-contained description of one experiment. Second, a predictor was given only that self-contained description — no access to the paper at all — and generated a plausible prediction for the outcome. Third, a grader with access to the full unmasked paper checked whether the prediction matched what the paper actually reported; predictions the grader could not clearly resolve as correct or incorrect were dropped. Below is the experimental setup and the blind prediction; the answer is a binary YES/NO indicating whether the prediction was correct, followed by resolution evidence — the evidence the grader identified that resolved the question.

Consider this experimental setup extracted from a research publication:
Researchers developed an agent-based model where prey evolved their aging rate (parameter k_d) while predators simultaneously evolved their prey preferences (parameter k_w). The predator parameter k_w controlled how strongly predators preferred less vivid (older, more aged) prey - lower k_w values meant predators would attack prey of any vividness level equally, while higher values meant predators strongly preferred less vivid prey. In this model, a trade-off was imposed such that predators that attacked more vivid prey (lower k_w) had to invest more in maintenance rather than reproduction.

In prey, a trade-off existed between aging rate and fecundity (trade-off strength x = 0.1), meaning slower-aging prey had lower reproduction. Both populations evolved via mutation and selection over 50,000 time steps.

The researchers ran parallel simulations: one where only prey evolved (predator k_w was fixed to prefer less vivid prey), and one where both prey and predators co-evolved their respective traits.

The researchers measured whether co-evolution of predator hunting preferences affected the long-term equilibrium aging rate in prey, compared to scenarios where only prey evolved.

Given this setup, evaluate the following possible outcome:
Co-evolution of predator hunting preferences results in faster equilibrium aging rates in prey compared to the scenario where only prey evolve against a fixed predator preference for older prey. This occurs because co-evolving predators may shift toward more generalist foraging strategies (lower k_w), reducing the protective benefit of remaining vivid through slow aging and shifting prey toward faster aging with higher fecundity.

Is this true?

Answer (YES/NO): NO